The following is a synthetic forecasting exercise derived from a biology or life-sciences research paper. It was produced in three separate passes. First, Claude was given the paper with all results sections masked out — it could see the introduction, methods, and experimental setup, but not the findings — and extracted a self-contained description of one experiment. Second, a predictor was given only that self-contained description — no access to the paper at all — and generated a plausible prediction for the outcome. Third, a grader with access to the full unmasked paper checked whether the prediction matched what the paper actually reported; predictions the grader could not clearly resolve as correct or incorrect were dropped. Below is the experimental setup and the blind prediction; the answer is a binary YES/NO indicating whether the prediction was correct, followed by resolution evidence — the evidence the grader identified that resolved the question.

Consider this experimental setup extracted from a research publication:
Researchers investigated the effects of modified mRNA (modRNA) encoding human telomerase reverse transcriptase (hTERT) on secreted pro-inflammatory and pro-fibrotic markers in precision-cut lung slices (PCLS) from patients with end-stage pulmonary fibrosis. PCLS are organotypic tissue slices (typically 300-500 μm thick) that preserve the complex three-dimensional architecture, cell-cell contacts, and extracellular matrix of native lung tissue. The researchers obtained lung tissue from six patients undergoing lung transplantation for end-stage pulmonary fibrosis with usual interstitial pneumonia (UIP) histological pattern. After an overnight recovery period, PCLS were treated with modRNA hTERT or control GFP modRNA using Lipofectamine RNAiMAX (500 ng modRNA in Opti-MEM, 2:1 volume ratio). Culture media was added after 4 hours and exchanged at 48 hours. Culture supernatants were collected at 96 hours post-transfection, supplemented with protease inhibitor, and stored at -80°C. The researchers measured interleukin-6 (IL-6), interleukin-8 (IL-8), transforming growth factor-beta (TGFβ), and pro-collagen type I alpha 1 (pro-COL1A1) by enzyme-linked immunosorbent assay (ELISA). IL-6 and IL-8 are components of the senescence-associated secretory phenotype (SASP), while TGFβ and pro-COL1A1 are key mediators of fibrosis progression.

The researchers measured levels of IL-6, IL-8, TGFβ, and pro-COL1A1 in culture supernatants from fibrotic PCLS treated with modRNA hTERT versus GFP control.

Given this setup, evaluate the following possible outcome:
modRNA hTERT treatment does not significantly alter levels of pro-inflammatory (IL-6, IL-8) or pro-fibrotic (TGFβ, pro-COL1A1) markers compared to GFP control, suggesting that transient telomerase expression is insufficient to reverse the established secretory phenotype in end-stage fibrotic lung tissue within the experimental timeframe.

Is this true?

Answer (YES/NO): NO